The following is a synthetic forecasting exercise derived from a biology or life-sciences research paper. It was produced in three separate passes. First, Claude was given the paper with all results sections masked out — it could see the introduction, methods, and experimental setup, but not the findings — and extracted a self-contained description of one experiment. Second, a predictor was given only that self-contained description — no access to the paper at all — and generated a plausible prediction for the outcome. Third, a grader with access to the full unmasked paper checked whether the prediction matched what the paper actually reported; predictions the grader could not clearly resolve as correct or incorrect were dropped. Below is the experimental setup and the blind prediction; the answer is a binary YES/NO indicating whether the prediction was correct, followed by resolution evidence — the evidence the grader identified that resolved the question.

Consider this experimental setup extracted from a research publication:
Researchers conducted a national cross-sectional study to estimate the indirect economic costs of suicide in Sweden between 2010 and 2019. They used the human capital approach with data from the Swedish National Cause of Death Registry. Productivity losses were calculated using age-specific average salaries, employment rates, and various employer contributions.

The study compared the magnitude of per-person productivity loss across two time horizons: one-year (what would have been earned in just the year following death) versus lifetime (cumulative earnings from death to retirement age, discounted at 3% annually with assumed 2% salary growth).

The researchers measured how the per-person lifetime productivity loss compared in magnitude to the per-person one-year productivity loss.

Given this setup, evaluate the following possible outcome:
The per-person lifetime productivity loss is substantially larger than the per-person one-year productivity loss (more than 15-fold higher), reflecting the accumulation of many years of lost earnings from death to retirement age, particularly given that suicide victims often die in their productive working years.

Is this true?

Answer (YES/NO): YES